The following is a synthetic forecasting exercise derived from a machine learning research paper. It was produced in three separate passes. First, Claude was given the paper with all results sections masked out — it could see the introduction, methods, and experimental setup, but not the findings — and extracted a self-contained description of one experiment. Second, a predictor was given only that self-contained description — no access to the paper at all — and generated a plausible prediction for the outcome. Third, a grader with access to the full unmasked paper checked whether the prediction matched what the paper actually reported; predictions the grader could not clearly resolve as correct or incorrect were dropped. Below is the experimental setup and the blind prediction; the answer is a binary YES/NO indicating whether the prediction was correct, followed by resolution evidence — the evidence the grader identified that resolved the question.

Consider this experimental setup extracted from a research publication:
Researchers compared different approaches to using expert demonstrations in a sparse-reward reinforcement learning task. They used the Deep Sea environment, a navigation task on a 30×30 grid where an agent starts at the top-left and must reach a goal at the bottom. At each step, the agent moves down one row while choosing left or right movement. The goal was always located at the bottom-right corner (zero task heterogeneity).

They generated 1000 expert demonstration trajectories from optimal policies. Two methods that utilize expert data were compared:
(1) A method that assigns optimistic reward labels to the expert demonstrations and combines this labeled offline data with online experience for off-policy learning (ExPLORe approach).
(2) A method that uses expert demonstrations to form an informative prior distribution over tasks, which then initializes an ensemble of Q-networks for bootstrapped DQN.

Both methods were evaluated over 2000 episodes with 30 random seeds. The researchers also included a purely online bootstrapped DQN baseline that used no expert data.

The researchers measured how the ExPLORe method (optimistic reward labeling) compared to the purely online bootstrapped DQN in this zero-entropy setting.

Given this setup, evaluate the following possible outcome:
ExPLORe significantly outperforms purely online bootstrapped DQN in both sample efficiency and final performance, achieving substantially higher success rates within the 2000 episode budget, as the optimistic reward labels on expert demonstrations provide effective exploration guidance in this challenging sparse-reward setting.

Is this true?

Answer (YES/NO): NO